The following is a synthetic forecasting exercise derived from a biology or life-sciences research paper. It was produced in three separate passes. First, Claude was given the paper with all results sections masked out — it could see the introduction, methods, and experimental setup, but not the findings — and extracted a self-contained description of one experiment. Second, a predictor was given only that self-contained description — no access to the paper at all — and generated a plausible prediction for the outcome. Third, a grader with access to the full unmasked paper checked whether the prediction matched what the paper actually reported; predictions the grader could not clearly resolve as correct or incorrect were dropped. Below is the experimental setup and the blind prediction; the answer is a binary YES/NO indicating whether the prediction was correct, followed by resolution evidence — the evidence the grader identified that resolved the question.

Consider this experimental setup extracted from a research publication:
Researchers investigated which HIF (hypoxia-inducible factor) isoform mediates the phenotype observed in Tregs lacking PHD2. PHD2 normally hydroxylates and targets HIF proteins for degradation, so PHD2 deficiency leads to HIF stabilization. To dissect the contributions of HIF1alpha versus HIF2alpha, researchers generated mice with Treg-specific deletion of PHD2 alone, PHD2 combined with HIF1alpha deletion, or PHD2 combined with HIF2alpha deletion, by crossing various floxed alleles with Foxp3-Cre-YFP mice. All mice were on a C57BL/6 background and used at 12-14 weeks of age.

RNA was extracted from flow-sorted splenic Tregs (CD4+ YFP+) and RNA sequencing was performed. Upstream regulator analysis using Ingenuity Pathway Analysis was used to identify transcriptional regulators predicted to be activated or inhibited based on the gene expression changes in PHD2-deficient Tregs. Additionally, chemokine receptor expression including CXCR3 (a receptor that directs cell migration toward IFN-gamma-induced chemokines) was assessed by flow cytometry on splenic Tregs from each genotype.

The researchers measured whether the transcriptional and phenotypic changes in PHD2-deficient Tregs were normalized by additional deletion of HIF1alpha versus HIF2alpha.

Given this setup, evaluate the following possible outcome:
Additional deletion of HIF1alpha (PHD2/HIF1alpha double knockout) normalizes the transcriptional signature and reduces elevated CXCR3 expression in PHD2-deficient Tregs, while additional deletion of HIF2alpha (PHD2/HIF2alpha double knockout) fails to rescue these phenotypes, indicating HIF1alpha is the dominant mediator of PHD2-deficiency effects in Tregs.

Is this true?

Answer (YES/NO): NO